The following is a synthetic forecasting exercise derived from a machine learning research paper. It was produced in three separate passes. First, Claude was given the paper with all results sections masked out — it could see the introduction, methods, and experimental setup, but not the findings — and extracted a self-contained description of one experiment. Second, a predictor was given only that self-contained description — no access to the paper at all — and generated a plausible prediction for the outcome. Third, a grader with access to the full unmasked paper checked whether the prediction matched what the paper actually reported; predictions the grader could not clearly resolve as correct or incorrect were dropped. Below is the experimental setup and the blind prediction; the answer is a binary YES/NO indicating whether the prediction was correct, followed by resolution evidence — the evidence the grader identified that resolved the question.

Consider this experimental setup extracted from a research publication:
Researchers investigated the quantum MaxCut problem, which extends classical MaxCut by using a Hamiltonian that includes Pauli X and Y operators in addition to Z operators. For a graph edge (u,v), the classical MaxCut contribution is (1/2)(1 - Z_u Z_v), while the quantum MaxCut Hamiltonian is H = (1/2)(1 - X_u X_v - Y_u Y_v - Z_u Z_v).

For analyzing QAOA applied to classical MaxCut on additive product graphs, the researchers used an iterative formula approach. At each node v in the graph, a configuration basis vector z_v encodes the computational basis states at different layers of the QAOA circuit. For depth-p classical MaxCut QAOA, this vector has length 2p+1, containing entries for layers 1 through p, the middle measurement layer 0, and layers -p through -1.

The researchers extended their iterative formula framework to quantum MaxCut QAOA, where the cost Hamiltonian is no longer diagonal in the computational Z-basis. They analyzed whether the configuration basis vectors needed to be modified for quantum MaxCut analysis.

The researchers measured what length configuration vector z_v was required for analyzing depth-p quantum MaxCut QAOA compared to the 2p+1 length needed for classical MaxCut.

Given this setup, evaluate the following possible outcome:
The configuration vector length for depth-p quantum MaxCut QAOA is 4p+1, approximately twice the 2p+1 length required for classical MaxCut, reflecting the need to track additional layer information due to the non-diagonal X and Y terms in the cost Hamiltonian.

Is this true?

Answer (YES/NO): NO